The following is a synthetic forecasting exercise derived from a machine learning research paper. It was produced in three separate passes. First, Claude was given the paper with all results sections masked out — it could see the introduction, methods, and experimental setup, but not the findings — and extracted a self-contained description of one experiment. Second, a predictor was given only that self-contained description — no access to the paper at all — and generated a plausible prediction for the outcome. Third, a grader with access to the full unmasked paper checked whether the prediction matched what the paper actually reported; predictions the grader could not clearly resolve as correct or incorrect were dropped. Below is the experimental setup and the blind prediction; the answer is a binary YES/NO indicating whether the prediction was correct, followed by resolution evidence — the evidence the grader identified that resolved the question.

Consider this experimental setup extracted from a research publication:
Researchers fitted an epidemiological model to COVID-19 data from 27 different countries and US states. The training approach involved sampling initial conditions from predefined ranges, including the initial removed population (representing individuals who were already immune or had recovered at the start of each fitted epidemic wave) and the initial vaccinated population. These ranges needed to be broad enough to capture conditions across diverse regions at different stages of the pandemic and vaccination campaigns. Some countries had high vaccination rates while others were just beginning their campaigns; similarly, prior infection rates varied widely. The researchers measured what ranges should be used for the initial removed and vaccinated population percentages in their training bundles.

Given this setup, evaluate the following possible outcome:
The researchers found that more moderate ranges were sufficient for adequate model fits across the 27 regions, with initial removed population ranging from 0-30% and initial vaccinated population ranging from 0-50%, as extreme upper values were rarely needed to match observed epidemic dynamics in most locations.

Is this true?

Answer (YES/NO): NO